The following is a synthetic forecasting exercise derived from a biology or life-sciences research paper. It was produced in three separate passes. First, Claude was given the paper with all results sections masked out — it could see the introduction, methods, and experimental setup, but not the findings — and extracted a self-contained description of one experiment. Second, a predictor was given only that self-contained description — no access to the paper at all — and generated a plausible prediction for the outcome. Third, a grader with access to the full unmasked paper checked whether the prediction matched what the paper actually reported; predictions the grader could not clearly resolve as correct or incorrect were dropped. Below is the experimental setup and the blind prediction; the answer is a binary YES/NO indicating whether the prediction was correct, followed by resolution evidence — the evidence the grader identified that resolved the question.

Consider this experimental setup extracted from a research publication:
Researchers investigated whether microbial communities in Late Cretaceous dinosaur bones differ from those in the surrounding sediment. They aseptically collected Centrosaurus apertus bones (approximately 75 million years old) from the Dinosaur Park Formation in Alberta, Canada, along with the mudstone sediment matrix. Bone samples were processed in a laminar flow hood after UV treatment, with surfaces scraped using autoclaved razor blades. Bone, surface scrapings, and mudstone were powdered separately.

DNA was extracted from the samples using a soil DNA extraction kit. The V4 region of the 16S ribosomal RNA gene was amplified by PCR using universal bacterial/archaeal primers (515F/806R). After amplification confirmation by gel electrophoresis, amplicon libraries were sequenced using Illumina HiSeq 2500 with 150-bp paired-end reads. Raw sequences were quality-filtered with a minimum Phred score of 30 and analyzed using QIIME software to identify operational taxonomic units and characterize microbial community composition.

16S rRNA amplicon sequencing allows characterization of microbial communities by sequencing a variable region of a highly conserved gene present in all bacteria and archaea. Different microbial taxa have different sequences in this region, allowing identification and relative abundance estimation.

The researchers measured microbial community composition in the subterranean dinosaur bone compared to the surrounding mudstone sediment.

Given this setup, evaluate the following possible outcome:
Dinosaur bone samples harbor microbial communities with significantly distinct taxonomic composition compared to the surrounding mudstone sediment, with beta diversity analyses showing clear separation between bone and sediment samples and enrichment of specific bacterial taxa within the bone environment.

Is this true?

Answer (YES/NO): YES